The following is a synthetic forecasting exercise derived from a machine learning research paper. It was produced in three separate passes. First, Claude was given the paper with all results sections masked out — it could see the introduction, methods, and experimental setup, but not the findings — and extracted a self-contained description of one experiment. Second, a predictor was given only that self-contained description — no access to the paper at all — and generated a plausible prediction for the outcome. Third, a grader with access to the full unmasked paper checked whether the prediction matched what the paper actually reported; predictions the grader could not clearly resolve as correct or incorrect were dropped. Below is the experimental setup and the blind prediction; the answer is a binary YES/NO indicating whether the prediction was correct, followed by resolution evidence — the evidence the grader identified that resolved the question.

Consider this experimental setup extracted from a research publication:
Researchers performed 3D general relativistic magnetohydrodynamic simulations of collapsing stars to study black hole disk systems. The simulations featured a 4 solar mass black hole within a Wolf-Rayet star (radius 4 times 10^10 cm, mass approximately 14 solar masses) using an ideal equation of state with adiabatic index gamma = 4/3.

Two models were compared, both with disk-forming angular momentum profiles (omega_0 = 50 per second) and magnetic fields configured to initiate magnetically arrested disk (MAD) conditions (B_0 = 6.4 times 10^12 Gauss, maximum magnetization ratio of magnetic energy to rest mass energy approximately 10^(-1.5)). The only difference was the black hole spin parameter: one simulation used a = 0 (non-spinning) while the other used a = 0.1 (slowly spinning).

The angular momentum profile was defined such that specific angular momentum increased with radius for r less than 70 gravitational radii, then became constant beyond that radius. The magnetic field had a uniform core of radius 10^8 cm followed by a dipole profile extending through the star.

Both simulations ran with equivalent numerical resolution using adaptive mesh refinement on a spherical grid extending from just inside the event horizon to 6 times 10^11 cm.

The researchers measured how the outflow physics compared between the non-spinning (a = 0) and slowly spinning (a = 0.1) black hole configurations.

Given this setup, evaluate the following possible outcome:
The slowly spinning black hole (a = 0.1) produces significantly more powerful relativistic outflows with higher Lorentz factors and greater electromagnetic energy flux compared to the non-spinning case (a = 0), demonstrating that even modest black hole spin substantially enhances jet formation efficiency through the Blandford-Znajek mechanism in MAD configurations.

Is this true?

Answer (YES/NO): NO